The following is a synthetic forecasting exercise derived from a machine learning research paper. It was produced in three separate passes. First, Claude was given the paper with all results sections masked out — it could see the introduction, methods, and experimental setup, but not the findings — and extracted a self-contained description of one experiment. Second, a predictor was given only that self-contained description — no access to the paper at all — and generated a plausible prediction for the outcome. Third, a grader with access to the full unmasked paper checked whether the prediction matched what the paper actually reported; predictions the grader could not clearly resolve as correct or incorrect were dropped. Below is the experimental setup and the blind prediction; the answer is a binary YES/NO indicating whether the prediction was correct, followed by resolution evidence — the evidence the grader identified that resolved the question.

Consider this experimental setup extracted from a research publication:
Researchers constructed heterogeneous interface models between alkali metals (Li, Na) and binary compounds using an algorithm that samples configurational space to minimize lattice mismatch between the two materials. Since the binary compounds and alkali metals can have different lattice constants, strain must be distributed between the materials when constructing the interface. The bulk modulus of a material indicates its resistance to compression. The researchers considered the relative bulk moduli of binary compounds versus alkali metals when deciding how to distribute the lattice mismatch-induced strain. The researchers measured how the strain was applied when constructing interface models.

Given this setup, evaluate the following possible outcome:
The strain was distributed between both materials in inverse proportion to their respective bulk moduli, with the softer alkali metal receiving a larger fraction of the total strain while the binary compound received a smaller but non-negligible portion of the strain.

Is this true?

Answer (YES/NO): NO